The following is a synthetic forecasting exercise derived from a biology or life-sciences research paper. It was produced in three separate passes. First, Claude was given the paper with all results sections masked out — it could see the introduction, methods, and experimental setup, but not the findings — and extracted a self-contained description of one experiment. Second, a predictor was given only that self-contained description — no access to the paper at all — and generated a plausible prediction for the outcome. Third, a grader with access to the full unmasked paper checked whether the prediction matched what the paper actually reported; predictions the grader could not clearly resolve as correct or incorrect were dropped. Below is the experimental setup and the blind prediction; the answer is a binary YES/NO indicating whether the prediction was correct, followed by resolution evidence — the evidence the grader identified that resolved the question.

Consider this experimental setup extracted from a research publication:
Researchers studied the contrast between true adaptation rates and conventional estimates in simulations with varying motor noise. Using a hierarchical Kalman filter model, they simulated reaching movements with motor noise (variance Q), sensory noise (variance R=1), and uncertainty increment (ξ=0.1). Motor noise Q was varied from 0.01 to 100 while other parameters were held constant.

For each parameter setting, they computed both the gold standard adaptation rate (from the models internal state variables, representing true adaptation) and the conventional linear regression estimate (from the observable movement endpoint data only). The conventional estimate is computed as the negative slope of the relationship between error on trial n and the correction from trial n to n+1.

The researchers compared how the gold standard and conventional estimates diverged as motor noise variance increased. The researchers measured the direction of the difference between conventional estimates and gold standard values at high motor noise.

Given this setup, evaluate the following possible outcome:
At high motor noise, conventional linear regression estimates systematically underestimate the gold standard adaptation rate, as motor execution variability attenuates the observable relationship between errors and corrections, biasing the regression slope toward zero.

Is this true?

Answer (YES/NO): NO